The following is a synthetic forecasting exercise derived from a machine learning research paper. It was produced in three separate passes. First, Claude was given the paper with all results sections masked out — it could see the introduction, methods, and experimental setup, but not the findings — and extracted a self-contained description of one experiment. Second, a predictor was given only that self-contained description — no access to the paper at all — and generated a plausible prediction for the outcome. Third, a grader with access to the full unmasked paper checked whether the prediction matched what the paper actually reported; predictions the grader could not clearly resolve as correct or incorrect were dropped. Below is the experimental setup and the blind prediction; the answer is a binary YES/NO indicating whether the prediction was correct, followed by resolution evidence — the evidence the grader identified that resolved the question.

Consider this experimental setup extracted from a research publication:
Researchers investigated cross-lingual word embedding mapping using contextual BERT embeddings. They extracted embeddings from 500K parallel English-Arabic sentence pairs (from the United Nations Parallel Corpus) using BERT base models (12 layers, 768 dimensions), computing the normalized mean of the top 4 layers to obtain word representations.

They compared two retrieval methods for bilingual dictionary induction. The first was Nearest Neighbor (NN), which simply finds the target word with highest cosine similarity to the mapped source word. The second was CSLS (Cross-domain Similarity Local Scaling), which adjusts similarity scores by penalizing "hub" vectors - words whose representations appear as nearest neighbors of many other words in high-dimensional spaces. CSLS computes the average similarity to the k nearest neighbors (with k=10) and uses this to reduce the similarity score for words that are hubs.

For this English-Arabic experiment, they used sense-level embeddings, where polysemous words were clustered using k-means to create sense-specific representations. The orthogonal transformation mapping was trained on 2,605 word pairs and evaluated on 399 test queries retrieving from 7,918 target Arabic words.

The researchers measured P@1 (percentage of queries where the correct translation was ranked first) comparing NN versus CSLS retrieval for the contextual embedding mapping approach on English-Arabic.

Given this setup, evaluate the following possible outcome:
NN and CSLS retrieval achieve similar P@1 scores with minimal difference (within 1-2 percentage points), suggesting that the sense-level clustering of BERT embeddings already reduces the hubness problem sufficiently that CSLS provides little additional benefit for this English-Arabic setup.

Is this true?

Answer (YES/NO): NO